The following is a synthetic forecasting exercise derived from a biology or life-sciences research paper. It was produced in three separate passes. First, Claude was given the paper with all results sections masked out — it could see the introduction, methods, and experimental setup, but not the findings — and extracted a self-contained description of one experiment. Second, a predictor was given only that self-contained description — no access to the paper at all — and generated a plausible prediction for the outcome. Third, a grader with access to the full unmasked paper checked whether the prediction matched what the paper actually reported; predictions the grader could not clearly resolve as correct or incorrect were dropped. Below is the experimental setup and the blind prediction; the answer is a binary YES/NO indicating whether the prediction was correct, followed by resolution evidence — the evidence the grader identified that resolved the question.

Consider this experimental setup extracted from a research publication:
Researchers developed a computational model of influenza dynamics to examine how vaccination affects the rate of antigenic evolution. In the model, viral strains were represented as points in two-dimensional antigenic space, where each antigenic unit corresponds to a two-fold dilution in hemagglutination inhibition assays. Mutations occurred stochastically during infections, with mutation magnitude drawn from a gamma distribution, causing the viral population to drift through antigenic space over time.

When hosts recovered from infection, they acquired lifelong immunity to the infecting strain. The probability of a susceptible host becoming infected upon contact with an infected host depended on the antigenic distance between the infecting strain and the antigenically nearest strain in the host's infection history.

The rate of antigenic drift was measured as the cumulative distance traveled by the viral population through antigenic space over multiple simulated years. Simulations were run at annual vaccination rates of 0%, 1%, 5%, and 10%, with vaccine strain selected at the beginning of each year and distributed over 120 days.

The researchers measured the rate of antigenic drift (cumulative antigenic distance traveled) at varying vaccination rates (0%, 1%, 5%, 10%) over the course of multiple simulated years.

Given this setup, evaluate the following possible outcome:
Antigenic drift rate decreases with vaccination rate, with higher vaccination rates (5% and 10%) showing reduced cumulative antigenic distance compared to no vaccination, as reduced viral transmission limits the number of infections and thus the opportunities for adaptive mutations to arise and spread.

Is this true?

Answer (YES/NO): YES